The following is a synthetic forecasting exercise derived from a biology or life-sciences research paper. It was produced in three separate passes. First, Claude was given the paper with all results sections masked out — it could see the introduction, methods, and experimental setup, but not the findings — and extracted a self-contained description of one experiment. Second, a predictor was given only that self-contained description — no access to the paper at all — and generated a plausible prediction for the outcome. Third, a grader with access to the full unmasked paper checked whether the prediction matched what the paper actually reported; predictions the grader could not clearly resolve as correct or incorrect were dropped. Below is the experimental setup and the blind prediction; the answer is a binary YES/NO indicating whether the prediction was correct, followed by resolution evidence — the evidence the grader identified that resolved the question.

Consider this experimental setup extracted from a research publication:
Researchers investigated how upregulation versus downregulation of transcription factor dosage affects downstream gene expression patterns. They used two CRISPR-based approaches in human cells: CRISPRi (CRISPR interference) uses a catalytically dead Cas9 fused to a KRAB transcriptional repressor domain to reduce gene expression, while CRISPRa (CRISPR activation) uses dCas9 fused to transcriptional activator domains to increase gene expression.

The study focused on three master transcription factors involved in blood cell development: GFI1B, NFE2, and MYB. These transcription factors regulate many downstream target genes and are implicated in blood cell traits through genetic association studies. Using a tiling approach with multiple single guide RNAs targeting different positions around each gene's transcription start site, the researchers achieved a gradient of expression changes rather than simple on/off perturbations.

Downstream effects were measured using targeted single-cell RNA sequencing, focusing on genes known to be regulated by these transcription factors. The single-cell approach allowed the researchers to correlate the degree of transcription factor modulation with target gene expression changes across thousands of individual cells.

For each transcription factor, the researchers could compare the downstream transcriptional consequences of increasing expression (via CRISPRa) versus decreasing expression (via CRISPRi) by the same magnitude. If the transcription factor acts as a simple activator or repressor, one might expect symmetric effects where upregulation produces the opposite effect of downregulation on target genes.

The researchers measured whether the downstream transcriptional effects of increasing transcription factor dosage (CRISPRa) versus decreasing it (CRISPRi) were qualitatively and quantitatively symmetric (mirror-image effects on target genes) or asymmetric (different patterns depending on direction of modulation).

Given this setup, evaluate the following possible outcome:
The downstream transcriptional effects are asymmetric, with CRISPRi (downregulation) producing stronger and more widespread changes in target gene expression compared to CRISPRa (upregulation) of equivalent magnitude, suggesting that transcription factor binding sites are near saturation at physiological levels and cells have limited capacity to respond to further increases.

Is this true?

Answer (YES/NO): NO